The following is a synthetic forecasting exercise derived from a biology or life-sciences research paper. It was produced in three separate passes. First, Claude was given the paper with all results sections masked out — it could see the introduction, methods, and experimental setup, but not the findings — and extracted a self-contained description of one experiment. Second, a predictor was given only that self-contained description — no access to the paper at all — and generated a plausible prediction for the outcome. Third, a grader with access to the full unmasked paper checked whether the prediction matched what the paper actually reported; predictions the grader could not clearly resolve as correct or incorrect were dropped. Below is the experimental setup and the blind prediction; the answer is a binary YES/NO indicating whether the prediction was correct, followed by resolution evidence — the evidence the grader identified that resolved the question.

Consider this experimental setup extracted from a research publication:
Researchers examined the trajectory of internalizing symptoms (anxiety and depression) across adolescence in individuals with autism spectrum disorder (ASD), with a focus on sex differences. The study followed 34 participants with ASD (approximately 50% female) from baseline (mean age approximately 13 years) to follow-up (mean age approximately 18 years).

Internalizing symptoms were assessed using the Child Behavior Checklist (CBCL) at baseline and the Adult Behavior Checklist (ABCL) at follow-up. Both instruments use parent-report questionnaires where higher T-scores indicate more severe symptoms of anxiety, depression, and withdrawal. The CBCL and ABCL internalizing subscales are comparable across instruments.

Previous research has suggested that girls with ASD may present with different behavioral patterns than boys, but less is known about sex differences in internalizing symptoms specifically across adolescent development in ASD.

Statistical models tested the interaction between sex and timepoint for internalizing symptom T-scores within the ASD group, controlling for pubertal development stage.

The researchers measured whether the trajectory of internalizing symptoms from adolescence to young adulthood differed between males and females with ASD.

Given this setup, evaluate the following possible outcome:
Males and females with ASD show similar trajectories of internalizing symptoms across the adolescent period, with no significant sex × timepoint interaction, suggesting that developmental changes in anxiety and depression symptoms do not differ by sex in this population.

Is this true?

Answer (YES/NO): NO